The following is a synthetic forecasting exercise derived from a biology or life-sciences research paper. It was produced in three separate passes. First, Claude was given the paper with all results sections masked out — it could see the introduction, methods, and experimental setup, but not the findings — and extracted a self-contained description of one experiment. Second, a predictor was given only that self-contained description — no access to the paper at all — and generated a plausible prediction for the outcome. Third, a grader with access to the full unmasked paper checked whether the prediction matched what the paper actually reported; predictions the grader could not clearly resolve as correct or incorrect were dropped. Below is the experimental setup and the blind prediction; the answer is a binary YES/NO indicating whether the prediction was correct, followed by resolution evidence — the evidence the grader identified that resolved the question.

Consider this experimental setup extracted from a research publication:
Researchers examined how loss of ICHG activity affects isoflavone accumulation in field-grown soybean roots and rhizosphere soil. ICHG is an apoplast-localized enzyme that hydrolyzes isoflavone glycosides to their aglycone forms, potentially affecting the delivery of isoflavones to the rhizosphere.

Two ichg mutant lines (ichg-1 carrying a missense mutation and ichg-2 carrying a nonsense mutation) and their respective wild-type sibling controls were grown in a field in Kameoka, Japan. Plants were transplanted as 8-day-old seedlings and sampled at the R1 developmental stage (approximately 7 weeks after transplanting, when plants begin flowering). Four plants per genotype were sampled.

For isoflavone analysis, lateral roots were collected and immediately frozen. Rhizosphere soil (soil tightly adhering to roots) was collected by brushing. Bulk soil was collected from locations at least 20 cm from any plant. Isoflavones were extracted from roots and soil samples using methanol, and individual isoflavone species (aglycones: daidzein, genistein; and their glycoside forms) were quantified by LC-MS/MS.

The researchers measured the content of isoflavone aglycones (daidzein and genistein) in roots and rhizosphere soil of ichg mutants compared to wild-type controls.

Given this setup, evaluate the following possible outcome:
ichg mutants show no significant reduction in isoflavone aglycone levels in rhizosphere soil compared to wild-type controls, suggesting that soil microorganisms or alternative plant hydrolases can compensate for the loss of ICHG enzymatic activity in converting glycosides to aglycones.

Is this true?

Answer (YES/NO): NO